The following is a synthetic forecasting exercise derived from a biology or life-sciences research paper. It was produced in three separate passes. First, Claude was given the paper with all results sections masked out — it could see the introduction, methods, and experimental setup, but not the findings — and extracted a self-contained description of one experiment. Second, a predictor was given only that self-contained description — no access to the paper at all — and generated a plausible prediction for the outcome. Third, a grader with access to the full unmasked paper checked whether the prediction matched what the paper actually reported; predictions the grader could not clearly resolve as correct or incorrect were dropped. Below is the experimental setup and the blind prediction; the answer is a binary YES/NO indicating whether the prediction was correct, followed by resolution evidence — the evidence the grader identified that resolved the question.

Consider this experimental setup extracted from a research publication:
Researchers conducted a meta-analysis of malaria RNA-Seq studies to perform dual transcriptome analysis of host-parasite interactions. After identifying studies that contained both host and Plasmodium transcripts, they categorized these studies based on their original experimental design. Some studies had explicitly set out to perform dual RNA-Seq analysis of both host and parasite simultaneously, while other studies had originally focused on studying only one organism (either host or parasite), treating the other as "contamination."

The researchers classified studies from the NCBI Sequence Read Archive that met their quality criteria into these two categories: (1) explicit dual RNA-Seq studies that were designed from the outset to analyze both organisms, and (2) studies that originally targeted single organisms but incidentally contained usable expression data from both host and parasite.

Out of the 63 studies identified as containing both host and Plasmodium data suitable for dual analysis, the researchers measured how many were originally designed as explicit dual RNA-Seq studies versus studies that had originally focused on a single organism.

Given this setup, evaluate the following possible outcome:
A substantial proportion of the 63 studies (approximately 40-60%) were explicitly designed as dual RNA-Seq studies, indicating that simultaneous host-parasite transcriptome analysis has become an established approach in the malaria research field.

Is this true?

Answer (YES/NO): NO